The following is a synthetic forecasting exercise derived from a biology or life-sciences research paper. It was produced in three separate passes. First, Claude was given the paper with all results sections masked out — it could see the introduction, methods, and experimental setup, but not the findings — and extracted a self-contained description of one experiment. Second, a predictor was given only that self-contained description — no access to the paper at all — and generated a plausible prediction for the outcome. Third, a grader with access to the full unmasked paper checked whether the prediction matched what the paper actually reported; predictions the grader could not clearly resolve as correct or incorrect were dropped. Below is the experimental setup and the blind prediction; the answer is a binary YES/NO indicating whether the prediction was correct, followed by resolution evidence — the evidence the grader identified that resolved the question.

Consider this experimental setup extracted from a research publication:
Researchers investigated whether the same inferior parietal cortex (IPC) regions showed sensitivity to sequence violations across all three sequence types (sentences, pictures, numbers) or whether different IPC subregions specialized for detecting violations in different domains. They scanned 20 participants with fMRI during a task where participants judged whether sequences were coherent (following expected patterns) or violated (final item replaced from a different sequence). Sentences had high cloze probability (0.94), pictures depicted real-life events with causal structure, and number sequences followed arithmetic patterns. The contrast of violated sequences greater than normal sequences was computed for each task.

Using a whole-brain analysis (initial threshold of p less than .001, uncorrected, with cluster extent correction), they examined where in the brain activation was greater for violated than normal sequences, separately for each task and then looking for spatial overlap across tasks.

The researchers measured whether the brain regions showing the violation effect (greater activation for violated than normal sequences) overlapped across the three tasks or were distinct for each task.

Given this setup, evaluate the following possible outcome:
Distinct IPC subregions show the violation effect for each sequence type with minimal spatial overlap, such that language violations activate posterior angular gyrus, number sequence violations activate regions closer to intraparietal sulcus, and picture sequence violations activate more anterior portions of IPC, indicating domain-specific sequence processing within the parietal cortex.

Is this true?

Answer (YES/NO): NO